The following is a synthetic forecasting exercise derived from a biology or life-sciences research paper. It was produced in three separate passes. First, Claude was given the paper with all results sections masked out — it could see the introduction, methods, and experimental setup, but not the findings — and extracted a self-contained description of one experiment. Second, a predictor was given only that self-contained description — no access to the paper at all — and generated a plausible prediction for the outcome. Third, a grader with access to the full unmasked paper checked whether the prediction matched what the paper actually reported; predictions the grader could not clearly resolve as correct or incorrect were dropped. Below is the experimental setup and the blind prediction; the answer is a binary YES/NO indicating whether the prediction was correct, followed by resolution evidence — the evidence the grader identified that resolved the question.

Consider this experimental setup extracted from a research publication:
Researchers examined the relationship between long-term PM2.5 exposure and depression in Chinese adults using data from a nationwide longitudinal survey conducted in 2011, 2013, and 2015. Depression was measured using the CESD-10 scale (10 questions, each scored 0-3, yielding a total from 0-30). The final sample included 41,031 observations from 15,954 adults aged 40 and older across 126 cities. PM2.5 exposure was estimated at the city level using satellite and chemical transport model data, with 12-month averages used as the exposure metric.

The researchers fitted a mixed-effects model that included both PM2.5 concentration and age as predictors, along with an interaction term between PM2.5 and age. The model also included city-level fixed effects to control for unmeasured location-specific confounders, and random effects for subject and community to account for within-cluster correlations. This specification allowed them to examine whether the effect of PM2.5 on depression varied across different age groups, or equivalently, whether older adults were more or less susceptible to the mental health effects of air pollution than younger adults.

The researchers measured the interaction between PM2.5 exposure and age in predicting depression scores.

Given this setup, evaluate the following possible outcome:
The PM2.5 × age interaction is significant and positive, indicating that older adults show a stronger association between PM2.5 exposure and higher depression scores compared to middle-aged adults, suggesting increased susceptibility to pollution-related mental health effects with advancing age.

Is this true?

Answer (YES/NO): NO